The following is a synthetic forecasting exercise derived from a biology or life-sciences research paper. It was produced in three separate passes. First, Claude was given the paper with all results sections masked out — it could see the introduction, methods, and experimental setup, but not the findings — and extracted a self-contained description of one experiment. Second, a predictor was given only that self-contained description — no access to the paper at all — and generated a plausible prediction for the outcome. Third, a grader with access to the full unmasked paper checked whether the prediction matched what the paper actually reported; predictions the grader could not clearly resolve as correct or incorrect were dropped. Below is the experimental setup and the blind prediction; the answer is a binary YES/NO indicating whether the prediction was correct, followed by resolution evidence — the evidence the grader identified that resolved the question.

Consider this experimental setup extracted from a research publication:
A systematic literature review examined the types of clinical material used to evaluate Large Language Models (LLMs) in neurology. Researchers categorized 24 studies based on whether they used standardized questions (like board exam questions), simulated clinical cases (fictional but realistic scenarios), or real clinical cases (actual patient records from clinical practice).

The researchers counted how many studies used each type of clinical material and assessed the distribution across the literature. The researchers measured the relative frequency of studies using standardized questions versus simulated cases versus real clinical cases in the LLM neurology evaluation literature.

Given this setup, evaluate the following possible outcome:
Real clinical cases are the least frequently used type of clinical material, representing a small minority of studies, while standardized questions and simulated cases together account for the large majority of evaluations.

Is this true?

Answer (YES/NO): NO